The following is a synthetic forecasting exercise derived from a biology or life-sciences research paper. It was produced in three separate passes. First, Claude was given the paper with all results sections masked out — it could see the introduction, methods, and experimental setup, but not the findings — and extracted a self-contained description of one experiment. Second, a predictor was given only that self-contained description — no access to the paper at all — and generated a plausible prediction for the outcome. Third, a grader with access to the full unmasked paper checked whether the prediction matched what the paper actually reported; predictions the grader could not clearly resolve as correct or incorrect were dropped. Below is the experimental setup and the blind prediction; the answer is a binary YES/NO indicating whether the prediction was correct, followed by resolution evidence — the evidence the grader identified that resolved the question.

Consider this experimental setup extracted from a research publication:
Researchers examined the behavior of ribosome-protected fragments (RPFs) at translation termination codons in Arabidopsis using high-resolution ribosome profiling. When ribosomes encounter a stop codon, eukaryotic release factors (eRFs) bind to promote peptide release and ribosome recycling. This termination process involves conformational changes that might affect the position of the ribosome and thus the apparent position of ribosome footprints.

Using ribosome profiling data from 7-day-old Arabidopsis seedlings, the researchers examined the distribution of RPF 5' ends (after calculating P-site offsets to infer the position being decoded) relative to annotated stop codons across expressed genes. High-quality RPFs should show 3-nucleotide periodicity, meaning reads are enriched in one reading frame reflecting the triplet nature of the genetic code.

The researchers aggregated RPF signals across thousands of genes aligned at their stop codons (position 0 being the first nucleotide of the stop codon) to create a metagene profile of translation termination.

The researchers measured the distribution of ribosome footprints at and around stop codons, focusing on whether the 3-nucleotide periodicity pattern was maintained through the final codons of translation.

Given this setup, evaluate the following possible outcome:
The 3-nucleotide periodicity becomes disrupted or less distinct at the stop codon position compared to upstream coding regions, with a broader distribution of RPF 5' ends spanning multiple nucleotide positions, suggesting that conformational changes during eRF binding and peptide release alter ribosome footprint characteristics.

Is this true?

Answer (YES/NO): NO